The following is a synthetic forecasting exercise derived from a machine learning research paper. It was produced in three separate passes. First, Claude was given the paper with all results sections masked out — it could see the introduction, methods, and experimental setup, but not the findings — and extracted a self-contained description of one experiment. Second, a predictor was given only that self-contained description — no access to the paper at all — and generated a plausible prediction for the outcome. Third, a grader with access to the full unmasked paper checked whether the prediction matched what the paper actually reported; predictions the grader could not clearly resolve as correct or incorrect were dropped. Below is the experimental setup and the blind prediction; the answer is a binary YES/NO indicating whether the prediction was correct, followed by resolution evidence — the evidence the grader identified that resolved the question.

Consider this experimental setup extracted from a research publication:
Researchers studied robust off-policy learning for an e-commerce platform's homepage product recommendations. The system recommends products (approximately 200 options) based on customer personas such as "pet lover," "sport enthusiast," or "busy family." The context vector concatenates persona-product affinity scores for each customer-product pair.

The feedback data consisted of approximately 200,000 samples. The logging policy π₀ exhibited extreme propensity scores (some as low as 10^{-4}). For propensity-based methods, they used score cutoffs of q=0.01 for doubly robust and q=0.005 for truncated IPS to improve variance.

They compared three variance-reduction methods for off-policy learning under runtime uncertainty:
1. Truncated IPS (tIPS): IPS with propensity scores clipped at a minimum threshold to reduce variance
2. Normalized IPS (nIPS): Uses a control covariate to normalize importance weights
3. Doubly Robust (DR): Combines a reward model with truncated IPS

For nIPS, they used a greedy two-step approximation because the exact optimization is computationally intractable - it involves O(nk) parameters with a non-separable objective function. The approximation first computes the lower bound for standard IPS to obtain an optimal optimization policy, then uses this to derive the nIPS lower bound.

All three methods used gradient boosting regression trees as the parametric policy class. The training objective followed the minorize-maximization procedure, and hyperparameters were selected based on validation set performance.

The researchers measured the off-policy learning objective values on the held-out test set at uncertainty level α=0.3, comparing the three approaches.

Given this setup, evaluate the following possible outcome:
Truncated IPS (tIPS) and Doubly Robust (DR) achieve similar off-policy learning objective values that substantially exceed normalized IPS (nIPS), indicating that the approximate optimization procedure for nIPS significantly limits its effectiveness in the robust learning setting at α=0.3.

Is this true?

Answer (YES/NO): NO